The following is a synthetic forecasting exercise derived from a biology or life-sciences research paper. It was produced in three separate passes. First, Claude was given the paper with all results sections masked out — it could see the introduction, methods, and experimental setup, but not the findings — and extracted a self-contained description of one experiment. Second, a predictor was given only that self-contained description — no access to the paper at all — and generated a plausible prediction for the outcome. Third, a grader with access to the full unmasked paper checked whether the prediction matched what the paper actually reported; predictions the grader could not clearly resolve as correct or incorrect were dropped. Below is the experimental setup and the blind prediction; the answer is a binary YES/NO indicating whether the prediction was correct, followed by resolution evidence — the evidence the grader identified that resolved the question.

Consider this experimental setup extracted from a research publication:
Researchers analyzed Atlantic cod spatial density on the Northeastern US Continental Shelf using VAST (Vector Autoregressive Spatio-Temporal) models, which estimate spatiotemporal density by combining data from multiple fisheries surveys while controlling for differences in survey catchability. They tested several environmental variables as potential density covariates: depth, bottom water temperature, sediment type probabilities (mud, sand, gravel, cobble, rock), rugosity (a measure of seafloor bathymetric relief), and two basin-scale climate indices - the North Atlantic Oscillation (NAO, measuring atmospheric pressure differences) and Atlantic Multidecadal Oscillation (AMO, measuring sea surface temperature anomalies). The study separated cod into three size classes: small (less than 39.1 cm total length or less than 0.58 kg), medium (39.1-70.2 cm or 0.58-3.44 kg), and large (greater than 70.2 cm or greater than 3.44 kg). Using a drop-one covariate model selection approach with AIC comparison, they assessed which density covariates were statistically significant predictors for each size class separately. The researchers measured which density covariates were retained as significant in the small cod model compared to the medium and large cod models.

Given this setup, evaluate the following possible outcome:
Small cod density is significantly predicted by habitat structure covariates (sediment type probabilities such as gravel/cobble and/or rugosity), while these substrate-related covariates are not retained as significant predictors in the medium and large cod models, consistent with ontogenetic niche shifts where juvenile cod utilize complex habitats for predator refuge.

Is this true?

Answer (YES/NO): NO